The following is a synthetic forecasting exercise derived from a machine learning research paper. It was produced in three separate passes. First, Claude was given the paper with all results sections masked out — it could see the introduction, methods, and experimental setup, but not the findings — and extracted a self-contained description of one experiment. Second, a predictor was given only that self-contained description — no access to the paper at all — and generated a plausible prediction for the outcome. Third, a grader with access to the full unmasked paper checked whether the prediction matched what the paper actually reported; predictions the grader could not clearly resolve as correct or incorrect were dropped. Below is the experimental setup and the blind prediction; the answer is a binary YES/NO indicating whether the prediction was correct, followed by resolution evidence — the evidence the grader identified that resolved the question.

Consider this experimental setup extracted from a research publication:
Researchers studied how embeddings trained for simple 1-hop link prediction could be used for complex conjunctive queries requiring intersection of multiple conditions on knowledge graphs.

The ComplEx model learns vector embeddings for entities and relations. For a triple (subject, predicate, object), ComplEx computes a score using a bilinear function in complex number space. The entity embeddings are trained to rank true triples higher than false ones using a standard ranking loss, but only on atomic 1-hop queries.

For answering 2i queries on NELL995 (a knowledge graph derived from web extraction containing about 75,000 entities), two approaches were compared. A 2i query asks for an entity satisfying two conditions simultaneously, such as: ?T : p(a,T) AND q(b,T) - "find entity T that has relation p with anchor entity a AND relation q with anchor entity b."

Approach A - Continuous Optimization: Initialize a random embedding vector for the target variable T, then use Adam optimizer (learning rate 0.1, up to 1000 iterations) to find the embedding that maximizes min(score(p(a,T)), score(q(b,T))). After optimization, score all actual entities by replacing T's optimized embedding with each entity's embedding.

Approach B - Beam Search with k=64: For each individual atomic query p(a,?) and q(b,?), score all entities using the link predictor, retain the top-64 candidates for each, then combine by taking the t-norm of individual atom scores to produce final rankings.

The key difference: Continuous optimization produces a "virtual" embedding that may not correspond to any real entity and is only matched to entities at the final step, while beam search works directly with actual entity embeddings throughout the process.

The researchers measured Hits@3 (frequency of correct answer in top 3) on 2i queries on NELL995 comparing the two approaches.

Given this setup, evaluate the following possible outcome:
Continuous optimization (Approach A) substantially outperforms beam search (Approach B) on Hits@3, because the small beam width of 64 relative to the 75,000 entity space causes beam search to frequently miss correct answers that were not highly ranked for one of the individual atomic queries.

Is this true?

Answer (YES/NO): NO